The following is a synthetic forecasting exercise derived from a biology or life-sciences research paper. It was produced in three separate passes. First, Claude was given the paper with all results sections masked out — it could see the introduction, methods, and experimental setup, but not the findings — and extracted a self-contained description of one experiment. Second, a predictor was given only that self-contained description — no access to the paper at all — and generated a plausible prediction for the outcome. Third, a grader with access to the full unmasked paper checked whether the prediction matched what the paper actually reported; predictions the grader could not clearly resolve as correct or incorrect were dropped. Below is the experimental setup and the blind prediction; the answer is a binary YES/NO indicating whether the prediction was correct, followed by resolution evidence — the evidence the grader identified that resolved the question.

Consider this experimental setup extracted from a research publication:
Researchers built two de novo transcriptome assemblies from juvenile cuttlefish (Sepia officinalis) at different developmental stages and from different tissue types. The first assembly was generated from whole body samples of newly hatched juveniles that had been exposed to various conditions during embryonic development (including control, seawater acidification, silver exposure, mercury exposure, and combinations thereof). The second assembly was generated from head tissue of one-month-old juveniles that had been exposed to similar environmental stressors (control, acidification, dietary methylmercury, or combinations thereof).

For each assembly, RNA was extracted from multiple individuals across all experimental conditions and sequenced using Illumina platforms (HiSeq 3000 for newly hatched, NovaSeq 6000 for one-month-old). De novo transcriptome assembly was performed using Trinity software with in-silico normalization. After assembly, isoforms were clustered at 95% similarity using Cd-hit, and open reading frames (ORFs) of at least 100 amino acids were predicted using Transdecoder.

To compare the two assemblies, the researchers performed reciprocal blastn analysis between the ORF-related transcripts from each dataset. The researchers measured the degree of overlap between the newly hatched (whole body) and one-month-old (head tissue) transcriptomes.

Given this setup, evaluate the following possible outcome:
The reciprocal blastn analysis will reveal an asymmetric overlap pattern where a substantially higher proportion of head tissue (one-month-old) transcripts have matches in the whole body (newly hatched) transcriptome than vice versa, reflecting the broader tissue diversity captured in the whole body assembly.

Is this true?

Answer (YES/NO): NO